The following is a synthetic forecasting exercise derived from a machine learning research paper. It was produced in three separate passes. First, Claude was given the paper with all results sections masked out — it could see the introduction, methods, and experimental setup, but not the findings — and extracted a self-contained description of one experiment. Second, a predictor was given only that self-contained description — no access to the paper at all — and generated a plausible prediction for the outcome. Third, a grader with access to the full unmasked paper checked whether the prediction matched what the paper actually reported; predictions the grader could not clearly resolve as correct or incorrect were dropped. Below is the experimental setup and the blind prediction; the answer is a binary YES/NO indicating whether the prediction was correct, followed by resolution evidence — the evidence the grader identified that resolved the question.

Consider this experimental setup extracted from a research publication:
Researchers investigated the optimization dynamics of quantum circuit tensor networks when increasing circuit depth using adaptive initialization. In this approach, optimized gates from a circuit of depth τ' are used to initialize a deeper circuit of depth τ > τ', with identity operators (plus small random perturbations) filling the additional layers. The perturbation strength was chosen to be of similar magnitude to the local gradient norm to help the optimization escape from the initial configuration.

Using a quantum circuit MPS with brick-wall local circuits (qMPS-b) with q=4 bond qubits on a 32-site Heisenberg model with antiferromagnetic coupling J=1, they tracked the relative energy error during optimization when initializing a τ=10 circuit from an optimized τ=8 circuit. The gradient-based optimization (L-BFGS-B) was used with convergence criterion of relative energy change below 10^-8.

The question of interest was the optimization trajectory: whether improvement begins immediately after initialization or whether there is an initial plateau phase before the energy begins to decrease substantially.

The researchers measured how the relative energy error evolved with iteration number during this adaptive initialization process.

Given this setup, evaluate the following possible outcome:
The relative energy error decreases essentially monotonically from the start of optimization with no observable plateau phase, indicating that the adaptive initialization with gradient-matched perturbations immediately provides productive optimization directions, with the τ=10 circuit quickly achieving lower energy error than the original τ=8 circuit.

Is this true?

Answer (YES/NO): NO